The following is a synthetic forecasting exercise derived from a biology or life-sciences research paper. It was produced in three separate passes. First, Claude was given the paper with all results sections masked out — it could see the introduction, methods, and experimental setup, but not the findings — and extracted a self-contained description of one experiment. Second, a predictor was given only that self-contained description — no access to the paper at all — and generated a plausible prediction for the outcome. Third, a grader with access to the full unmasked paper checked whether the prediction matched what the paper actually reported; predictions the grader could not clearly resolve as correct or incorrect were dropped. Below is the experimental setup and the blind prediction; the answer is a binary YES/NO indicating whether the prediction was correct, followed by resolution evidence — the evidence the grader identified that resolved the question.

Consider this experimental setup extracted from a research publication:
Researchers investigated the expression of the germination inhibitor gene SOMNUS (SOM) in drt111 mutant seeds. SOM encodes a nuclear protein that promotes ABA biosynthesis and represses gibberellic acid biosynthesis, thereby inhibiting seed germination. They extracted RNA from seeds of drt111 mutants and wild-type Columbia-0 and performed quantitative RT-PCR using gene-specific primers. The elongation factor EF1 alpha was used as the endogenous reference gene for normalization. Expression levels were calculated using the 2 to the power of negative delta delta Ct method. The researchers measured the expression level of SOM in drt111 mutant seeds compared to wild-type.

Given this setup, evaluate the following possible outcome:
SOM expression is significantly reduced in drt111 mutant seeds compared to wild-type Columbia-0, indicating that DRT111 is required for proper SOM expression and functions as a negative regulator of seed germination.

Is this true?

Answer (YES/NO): NO